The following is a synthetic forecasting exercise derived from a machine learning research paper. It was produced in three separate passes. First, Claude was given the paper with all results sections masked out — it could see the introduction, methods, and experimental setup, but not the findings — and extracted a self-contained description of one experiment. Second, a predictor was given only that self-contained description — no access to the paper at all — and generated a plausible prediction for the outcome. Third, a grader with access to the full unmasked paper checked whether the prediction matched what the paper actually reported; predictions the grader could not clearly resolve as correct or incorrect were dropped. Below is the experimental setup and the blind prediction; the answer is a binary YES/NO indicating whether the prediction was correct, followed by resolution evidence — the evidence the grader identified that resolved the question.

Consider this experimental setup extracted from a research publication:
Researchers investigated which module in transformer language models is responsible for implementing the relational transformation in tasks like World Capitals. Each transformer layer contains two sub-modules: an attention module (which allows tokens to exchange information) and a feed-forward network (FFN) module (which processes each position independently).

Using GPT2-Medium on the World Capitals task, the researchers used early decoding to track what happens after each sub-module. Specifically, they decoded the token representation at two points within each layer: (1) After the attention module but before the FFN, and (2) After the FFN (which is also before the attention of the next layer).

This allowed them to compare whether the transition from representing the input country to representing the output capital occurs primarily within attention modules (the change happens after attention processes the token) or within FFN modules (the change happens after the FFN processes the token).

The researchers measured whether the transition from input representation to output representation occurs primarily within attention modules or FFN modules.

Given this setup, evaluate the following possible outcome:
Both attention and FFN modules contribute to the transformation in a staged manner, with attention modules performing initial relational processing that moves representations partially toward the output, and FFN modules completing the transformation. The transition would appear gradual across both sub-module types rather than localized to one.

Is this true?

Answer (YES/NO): NO